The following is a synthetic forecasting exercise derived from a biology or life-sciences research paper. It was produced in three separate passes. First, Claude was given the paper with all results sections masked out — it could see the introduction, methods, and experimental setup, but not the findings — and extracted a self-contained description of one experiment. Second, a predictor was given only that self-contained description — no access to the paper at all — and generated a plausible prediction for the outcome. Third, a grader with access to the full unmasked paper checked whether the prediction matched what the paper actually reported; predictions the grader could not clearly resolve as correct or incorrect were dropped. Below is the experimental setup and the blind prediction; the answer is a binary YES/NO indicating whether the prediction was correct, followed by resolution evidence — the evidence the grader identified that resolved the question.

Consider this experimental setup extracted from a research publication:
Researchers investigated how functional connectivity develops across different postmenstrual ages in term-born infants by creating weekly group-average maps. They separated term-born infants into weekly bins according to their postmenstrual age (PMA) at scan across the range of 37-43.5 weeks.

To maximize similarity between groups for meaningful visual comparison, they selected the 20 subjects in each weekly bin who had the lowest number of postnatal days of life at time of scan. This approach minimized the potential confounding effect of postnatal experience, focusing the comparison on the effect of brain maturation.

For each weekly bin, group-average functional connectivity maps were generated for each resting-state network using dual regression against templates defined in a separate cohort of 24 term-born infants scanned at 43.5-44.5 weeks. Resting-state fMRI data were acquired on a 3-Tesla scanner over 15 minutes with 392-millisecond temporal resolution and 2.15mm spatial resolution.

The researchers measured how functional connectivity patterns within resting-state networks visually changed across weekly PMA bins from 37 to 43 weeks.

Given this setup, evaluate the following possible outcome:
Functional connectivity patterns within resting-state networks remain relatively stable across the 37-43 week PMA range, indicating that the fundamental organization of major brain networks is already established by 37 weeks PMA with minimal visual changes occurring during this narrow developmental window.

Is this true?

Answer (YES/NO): NO